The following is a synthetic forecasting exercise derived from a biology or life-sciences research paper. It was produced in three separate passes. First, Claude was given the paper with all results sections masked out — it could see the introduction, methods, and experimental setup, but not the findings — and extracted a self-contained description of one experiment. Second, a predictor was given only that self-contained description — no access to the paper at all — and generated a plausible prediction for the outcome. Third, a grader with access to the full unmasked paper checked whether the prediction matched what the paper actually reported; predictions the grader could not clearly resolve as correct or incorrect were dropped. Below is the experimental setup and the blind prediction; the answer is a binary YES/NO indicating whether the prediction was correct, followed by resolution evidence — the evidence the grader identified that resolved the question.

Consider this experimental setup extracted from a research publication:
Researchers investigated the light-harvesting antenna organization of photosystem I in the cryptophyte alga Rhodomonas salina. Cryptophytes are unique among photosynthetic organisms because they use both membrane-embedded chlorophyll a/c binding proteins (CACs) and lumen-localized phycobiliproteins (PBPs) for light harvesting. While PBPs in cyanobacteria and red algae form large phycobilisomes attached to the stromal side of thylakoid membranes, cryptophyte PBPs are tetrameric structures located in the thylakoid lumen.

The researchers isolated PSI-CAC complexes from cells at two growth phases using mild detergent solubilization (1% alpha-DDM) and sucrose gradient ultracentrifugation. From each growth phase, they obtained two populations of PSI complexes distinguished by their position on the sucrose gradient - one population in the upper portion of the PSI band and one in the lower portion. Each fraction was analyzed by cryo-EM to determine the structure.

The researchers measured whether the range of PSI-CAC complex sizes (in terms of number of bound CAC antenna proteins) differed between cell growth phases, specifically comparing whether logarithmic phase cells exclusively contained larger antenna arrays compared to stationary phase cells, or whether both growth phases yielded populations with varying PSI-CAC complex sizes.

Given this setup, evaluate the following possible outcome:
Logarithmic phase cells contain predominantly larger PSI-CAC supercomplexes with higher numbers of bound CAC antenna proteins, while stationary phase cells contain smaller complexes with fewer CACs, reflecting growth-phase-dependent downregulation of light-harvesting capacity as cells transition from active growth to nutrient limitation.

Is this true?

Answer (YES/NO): NO